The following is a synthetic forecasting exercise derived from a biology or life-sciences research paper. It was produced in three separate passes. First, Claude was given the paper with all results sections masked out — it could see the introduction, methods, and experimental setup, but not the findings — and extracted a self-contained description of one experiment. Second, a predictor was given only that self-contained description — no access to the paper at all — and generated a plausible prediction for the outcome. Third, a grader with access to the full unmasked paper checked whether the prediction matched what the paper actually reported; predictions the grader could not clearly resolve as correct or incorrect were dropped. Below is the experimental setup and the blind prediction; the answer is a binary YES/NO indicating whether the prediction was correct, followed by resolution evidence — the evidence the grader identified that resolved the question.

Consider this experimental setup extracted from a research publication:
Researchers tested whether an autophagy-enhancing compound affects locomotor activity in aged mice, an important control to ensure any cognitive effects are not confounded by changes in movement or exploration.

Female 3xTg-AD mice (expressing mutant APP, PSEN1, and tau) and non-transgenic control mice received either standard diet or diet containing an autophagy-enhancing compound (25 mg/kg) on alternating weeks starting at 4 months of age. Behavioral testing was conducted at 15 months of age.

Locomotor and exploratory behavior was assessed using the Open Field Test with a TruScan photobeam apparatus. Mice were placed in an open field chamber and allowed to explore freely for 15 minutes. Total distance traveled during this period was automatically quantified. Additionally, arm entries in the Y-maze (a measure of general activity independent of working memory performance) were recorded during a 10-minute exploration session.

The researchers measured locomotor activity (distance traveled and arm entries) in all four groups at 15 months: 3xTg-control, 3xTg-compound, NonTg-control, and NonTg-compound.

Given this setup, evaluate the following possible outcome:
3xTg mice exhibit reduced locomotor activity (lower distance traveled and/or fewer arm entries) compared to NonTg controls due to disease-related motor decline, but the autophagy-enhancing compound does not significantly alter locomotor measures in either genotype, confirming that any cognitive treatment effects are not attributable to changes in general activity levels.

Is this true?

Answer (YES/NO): YES